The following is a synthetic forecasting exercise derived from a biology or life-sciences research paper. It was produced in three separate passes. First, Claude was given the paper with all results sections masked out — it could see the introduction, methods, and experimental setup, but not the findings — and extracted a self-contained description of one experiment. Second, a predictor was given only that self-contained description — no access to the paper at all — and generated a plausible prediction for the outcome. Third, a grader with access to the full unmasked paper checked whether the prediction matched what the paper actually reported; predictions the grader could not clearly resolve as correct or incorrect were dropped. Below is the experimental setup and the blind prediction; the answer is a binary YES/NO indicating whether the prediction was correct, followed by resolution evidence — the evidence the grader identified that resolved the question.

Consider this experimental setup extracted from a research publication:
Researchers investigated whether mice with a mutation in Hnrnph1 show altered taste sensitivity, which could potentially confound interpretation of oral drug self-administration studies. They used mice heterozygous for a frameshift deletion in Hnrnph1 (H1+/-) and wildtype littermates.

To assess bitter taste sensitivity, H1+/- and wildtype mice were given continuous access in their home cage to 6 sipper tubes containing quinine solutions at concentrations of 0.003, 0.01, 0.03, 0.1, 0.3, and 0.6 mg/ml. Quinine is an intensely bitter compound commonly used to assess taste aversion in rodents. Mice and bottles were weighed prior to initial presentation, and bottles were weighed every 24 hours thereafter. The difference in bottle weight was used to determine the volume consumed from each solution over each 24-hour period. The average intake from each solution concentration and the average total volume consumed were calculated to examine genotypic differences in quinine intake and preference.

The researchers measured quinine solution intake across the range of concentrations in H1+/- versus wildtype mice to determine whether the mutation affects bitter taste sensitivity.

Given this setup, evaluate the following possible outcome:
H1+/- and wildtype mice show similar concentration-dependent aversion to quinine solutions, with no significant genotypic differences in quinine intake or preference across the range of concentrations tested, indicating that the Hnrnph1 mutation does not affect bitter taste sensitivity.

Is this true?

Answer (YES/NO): YES